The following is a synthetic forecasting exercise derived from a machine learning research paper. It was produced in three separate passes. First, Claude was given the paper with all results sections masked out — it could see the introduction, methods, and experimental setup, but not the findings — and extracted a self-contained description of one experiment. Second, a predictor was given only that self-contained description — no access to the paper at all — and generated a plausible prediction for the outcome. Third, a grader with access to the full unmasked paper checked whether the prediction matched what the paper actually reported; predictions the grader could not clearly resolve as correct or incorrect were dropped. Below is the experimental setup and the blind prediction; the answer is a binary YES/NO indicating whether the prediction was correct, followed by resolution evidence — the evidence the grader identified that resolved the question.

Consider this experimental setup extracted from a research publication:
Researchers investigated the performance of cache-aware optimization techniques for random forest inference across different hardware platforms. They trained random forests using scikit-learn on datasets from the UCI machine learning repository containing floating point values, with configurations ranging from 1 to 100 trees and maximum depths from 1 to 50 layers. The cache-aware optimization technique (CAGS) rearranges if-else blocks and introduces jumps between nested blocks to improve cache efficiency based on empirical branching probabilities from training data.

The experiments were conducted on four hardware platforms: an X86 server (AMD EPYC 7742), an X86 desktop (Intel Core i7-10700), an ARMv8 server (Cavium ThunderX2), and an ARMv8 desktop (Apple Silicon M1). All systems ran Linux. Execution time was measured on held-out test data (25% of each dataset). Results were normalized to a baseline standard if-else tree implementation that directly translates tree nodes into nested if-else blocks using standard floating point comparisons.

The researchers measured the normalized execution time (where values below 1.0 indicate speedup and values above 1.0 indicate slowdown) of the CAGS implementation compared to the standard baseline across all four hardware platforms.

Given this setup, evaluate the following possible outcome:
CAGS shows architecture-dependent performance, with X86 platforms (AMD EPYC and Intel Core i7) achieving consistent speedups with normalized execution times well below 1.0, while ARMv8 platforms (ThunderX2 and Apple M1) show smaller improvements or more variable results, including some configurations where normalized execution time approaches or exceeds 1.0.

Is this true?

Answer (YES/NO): NO